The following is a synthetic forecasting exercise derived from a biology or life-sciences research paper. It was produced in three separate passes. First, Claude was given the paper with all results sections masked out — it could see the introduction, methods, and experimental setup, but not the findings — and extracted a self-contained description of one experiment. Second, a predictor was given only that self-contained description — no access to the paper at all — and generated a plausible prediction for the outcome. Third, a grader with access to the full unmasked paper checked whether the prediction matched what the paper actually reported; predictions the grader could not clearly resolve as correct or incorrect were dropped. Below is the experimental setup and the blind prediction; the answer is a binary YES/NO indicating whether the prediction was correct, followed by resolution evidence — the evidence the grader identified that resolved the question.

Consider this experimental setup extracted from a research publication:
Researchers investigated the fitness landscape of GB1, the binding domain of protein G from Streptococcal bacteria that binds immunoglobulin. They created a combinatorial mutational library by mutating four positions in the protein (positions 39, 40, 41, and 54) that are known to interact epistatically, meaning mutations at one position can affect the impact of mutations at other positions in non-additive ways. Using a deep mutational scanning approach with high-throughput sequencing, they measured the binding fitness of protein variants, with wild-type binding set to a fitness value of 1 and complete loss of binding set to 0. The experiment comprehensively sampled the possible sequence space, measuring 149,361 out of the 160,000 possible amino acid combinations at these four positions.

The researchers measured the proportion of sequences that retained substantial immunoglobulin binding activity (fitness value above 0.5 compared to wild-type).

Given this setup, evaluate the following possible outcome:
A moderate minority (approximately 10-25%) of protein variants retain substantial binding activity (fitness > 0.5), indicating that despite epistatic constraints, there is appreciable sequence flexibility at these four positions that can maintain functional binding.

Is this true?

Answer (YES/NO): NO